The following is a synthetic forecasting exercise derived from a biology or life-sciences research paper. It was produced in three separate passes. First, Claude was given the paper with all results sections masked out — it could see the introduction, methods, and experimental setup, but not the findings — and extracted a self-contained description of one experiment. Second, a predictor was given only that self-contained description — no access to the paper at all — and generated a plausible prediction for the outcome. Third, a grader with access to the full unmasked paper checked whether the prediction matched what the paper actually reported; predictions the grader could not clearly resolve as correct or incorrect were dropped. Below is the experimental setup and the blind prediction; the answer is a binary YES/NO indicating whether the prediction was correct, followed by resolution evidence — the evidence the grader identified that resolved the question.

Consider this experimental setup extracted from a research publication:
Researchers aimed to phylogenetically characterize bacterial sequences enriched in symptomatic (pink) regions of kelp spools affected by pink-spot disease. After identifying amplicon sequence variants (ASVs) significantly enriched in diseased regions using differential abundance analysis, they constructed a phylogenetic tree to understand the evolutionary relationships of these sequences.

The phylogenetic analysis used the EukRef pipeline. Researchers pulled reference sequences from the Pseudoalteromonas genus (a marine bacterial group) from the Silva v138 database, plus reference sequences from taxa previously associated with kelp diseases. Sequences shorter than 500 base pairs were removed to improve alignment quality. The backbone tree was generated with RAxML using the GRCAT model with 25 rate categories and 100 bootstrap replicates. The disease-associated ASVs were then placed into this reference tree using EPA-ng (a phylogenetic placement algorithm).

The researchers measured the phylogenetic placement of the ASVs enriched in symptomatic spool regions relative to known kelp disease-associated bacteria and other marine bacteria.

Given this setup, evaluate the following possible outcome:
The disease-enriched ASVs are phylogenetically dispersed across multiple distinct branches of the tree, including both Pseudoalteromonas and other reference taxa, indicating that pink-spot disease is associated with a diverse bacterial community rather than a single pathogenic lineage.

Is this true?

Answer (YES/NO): NO